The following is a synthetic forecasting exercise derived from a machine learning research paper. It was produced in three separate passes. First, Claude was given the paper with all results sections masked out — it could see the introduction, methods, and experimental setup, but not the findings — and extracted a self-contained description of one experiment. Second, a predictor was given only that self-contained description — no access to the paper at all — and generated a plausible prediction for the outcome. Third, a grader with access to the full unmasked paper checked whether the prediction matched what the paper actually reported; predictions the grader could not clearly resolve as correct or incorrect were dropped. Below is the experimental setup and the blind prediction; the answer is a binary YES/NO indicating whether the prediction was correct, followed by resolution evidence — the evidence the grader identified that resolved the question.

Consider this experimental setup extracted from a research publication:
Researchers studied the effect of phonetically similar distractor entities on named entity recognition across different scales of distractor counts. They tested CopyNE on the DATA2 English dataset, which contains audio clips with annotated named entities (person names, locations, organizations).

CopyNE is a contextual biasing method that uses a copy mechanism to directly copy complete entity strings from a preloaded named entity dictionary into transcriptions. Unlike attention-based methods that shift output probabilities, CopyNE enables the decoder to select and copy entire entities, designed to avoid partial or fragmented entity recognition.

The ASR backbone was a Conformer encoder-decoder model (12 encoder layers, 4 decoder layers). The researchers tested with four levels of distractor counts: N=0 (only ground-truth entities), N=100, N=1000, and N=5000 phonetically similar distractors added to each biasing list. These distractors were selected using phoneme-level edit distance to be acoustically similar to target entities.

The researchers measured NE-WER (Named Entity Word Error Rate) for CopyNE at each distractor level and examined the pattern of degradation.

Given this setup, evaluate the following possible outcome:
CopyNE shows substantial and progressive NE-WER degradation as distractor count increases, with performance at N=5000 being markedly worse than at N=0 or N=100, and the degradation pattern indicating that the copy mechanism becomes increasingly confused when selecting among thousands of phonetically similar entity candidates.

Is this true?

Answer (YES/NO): YES